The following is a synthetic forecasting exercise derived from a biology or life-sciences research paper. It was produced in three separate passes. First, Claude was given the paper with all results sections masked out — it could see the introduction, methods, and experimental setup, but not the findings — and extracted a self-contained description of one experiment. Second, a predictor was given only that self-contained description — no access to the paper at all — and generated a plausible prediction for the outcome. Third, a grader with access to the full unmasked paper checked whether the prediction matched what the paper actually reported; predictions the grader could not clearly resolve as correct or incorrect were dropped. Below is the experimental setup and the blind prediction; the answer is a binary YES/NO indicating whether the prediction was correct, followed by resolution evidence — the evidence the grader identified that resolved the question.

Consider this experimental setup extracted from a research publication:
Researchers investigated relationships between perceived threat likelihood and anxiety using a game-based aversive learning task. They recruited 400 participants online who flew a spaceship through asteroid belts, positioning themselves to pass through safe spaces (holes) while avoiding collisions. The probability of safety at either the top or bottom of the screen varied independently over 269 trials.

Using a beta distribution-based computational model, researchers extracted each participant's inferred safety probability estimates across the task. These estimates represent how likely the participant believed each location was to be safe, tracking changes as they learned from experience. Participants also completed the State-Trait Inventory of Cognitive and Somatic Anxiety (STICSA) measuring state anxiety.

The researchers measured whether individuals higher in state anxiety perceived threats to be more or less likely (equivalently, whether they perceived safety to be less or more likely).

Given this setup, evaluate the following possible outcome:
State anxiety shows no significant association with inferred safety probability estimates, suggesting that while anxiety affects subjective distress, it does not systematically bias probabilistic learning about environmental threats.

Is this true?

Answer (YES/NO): NO